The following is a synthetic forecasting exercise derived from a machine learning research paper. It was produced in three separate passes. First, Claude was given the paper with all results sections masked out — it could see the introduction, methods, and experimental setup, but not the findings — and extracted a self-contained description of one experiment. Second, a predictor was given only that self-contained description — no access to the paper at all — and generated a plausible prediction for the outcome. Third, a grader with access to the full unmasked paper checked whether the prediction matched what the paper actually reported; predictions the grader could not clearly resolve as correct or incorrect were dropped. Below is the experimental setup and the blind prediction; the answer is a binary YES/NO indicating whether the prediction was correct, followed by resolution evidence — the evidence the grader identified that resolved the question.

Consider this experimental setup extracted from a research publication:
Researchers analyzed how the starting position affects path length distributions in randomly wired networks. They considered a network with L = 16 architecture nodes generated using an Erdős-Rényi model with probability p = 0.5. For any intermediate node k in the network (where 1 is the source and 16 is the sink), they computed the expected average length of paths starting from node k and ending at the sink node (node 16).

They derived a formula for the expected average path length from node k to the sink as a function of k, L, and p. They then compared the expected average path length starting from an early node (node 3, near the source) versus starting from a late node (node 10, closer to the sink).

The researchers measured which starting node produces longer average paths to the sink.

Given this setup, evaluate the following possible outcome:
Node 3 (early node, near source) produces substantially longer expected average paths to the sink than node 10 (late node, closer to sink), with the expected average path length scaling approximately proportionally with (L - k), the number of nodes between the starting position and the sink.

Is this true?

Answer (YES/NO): NO